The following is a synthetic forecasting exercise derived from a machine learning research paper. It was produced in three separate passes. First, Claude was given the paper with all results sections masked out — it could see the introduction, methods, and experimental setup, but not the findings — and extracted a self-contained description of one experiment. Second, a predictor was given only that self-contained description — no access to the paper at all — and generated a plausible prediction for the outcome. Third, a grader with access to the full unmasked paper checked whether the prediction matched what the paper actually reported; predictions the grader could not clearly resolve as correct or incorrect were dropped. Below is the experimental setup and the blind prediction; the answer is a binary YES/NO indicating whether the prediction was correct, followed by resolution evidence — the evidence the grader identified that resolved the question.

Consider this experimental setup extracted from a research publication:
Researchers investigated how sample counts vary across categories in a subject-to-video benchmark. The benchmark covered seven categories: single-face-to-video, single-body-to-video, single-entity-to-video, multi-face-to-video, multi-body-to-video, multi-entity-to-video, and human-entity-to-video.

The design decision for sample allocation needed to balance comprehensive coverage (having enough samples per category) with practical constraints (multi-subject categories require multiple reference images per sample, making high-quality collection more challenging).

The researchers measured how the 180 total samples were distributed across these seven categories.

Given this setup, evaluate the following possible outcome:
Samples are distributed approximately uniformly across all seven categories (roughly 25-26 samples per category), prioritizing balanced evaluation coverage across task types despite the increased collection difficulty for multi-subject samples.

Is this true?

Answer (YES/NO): NO